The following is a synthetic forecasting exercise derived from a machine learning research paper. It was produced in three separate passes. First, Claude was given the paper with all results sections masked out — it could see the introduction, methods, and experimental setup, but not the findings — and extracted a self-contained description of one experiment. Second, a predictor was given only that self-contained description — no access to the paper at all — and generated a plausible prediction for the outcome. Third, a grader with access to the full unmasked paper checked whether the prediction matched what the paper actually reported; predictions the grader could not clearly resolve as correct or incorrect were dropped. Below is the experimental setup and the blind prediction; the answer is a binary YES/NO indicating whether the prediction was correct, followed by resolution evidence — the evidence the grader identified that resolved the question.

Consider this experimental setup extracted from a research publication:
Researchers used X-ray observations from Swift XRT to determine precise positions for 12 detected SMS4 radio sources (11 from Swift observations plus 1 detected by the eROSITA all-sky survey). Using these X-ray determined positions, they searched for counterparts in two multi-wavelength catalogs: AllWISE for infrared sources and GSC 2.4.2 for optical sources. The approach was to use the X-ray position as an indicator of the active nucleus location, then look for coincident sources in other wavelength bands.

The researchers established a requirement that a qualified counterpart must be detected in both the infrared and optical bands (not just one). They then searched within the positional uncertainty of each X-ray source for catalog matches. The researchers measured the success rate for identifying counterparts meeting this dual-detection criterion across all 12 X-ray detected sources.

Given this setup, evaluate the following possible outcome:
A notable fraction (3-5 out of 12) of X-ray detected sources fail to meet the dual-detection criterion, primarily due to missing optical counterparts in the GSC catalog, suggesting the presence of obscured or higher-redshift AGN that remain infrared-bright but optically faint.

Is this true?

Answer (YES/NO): NO